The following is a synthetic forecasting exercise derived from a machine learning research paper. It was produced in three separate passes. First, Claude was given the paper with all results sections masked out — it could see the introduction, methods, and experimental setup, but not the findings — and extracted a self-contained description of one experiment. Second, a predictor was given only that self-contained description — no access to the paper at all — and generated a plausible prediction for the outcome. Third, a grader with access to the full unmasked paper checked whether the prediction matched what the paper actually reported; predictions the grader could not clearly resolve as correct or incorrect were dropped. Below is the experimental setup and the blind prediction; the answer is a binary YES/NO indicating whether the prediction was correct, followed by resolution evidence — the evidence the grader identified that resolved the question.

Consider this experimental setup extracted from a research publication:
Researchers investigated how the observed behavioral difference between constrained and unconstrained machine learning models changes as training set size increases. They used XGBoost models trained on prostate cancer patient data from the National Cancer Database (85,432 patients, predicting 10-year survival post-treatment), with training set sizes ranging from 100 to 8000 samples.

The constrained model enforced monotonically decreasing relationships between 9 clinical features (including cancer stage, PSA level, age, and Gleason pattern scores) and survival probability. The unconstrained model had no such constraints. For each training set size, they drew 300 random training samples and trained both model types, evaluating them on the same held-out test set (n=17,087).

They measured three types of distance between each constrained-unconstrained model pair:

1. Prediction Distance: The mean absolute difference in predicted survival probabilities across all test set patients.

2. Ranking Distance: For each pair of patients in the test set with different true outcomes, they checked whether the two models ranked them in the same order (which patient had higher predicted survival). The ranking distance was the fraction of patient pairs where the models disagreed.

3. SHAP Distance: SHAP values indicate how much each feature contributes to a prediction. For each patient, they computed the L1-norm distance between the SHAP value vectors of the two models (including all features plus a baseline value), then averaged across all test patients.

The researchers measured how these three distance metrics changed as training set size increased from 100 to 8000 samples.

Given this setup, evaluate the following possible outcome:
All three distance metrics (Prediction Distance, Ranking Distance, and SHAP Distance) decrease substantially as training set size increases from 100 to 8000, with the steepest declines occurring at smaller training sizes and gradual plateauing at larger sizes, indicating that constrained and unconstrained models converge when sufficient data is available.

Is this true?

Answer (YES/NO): NO